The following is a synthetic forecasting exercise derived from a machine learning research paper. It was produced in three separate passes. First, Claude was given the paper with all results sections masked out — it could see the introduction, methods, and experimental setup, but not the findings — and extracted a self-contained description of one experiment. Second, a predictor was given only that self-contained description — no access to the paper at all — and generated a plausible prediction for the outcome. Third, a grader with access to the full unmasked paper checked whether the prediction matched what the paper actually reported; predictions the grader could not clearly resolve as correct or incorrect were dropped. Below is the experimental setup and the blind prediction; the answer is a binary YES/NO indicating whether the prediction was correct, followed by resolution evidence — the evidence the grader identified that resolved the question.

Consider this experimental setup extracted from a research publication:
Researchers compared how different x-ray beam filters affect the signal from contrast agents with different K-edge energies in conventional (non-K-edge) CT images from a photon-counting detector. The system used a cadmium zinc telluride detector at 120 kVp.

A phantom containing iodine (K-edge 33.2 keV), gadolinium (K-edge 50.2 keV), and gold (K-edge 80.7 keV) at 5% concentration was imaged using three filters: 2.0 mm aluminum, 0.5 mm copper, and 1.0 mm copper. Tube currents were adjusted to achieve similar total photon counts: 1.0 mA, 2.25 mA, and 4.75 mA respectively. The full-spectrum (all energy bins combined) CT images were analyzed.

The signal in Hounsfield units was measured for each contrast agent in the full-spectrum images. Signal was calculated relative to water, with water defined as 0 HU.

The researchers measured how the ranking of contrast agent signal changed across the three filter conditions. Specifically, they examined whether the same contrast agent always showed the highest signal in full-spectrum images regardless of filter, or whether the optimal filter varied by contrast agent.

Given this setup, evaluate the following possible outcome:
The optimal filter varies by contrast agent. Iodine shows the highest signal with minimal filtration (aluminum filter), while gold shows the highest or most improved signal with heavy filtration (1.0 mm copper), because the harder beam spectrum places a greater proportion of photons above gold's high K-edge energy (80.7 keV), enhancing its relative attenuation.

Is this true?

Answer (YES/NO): NO